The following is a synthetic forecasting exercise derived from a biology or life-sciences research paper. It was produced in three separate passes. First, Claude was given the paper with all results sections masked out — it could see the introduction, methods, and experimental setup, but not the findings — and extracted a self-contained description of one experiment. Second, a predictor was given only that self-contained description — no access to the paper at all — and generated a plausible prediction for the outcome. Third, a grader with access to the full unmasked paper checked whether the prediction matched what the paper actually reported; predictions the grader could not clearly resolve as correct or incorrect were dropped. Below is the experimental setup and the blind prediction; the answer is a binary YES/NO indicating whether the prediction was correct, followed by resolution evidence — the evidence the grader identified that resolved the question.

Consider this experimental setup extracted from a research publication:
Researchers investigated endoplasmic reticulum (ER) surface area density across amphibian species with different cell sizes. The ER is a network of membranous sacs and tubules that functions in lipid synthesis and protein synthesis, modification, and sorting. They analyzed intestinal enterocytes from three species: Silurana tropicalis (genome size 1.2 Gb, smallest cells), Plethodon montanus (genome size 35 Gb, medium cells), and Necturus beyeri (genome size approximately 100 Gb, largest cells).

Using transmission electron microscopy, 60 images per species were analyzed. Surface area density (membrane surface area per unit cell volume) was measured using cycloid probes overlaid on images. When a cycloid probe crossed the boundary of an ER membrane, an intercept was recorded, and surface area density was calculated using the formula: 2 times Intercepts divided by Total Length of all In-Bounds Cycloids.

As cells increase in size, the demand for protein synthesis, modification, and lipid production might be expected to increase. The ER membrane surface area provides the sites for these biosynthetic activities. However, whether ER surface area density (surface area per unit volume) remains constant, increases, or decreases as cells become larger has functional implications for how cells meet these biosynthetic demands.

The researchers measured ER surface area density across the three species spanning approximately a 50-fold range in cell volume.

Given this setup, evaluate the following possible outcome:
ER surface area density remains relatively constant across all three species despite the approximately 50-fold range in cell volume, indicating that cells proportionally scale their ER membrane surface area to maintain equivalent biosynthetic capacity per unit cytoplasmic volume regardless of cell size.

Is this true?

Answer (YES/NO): NO